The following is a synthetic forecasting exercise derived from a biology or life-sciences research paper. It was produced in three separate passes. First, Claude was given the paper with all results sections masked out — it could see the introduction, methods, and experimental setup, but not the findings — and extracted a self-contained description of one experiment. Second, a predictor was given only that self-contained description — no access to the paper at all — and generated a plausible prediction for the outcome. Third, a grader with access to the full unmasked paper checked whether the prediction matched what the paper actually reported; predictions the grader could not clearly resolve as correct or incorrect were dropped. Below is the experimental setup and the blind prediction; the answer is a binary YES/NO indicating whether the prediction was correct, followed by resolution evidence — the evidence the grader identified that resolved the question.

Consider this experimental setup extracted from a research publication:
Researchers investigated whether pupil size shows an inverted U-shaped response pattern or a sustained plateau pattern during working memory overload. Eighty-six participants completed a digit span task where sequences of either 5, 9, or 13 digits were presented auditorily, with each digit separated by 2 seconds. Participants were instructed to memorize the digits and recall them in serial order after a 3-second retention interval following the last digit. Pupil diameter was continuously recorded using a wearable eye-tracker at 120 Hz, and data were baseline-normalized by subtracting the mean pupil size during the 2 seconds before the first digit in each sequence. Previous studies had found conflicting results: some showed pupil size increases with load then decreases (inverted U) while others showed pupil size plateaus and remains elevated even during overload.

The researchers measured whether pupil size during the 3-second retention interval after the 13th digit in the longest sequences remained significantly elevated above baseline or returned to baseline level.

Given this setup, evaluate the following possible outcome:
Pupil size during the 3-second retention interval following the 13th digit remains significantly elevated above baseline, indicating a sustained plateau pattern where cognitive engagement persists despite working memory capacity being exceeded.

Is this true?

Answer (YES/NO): NO